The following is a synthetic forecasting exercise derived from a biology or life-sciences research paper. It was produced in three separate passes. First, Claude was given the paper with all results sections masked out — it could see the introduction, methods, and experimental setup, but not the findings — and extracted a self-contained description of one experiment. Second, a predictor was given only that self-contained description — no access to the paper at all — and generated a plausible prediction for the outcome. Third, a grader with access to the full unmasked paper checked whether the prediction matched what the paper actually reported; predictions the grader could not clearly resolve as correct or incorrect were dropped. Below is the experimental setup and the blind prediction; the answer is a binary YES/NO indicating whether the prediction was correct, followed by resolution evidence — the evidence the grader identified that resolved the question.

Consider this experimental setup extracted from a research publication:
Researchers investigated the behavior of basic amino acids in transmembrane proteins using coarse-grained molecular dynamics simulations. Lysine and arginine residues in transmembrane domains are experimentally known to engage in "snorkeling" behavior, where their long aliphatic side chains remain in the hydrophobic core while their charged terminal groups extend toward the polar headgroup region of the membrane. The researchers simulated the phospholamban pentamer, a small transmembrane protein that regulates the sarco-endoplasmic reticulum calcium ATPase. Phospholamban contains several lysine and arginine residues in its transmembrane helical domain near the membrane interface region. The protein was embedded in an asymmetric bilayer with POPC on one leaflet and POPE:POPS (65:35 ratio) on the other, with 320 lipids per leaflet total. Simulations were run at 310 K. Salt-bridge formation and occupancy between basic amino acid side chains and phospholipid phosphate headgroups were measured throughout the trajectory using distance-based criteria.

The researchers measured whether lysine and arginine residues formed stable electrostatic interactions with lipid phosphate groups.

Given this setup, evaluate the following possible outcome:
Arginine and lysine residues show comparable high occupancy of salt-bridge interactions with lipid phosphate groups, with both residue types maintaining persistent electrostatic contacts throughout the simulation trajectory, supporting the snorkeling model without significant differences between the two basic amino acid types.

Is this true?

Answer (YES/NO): NO